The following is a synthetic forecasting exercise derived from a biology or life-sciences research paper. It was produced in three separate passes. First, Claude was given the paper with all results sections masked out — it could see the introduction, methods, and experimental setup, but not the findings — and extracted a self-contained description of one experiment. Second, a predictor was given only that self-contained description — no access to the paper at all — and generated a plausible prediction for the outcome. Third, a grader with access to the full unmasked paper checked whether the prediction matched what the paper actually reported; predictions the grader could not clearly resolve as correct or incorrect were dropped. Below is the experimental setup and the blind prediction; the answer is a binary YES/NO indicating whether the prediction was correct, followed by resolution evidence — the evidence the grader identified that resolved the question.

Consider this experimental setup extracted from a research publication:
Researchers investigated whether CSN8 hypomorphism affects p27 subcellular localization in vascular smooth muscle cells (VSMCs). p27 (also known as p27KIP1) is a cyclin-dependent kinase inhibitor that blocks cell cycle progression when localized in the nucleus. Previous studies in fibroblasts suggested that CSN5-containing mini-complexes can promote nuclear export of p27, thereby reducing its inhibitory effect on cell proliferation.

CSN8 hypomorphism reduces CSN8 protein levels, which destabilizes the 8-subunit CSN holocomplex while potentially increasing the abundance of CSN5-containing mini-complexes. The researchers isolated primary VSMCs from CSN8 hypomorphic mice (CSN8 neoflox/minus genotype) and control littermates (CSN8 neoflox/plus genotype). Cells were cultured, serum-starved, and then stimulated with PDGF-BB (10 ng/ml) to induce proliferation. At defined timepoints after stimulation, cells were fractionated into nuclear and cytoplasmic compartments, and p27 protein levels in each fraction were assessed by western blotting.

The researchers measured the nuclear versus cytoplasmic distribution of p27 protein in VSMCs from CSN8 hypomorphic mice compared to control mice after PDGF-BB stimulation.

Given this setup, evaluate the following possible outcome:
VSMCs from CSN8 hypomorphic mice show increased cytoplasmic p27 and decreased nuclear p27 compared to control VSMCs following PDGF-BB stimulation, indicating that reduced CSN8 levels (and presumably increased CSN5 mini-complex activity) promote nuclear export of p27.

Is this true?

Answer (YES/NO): YES